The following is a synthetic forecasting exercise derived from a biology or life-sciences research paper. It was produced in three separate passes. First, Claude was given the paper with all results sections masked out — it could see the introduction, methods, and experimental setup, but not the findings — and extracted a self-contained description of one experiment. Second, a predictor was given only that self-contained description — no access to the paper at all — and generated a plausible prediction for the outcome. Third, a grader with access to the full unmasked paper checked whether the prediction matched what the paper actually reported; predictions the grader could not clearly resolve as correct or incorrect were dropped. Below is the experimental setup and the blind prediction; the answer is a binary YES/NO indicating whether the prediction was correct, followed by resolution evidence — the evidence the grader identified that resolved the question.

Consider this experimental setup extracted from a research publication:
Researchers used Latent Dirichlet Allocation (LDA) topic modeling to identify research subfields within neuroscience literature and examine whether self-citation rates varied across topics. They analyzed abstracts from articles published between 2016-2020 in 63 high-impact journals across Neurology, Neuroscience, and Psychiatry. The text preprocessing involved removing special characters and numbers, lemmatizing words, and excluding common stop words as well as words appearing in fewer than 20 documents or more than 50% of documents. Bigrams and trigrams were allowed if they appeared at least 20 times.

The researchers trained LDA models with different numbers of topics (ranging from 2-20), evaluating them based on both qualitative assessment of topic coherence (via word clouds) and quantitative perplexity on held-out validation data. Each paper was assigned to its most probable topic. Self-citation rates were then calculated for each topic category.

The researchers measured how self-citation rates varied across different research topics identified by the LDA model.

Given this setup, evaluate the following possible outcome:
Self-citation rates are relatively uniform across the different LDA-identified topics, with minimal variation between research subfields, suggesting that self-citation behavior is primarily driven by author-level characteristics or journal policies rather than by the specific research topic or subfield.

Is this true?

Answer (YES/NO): NO